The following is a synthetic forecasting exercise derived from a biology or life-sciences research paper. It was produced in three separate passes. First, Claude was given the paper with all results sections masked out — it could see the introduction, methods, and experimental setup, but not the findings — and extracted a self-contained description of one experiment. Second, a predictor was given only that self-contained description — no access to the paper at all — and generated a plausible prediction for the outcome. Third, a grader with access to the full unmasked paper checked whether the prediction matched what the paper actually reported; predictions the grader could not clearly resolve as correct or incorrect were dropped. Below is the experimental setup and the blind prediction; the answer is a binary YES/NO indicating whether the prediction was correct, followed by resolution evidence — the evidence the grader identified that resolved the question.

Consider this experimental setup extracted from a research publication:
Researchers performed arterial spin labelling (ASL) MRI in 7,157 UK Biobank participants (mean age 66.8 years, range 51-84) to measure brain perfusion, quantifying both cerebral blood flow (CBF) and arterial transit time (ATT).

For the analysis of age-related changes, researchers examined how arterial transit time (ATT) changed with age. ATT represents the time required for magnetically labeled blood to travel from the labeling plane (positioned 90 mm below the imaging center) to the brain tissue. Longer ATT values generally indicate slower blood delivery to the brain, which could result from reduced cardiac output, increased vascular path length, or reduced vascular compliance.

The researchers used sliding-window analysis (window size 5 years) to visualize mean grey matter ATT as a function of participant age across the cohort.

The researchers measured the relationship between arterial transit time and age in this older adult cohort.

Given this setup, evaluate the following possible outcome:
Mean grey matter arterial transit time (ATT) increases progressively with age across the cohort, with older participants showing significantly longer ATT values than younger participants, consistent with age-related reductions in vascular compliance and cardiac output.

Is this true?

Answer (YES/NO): YES